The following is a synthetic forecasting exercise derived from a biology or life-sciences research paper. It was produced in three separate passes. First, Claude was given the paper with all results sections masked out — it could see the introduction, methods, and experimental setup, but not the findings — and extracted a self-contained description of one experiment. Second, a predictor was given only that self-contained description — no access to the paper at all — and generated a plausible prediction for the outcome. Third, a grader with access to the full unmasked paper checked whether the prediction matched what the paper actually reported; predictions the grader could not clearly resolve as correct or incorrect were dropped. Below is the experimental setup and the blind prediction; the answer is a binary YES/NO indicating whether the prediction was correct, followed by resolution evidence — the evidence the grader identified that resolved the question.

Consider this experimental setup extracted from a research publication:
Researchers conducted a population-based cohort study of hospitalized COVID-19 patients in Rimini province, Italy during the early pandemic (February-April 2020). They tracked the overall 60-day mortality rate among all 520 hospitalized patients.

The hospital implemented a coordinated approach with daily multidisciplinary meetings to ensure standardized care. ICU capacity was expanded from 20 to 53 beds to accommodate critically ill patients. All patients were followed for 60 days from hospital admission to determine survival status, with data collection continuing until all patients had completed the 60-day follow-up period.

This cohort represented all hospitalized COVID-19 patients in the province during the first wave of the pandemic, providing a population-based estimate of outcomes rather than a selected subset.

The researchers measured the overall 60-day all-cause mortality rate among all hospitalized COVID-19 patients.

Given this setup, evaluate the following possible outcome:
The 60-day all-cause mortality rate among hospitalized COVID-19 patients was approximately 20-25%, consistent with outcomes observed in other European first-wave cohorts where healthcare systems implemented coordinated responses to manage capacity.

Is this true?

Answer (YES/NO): YES